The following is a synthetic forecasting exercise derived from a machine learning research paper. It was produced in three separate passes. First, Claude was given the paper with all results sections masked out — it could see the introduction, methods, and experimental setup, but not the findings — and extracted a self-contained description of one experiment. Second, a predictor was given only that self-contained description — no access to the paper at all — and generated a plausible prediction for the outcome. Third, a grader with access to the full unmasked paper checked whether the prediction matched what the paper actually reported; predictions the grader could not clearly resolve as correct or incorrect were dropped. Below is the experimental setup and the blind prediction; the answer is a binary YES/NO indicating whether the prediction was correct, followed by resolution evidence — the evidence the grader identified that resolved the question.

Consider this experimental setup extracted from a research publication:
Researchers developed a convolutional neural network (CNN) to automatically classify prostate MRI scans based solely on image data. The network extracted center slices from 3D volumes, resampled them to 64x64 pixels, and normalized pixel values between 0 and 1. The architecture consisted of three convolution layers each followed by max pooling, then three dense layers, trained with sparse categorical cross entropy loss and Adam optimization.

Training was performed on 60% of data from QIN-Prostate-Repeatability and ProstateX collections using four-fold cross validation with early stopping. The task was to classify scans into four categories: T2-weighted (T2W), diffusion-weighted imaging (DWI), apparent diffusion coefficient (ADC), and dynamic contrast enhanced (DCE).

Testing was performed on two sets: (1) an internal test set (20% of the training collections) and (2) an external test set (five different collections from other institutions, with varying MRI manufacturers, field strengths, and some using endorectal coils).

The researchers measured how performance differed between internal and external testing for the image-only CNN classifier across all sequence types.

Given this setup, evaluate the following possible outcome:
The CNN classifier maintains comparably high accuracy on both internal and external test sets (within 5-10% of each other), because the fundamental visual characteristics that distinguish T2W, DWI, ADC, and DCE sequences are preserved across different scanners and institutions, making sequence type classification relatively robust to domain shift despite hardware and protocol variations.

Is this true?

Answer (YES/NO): NO